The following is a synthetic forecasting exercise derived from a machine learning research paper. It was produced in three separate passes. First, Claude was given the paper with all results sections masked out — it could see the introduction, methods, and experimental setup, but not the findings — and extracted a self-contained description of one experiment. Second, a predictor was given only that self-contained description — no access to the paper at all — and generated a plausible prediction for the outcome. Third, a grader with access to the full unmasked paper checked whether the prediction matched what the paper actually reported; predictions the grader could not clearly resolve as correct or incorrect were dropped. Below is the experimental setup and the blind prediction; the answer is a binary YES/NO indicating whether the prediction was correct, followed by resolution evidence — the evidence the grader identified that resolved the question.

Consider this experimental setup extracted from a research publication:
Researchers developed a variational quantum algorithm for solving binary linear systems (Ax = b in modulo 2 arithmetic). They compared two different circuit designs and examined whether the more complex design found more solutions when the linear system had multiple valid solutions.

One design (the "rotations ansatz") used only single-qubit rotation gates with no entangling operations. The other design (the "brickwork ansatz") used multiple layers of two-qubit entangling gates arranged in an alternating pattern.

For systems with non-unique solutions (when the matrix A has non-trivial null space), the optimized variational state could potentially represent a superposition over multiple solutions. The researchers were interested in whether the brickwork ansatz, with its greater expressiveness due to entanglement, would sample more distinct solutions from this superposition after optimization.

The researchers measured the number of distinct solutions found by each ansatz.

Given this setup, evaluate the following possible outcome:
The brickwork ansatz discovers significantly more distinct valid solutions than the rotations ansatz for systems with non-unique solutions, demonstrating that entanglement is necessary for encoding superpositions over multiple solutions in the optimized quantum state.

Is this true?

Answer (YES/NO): NO